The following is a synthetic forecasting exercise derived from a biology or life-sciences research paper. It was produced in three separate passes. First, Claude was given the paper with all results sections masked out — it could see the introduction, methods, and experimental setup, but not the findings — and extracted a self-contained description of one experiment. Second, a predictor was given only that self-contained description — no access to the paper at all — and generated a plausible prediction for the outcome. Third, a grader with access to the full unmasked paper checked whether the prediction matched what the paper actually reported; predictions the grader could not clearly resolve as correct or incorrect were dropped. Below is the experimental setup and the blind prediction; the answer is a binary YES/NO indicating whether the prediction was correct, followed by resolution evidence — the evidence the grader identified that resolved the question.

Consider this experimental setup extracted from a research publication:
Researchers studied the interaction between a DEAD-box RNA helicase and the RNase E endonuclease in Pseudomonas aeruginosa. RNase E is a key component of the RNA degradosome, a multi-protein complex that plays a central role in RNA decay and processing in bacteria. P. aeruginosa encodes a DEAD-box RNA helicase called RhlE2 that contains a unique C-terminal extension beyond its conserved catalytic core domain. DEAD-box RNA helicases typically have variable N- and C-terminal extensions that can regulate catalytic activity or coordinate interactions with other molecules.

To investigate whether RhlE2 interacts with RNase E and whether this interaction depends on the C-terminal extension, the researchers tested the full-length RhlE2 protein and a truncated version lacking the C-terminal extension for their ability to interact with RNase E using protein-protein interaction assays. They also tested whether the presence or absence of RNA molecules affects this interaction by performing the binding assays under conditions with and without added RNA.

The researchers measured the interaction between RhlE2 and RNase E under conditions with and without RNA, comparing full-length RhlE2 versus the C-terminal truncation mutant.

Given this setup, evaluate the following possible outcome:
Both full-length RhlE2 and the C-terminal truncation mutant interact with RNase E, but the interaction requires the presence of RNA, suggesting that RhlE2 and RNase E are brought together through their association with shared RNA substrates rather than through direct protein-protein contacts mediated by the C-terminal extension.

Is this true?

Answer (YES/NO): NO